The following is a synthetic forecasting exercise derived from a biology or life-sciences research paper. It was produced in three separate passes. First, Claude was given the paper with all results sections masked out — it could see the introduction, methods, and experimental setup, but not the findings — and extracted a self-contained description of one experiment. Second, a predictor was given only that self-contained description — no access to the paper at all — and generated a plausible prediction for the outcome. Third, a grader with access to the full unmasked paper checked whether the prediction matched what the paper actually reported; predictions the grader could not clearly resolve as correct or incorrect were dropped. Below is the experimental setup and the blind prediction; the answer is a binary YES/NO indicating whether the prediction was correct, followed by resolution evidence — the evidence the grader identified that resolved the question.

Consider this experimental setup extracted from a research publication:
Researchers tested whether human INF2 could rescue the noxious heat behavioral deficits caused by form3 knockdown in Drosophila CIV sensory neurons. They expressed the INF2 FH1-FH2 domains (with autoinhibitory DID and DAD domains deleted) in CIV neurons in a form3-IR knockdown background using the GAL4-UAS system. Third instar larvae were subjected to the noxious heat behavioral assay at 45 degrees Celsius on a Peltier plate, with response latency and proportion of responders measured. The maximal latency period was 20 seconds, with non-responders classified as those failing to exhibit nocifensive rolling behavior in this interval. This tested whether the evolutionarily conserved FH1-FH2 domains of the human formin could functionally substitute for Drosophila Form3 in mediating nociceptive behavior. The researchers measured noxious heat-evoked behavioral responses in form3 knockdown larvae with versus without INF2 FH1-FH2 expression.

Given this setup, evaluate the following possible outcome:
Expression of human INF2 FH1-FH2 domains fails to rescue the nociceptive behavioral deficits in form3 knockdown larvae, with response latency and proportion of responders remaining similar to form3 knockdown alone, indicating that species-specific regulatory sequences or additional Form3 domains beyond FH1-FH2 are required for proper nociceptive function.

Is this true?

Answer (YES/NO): NO